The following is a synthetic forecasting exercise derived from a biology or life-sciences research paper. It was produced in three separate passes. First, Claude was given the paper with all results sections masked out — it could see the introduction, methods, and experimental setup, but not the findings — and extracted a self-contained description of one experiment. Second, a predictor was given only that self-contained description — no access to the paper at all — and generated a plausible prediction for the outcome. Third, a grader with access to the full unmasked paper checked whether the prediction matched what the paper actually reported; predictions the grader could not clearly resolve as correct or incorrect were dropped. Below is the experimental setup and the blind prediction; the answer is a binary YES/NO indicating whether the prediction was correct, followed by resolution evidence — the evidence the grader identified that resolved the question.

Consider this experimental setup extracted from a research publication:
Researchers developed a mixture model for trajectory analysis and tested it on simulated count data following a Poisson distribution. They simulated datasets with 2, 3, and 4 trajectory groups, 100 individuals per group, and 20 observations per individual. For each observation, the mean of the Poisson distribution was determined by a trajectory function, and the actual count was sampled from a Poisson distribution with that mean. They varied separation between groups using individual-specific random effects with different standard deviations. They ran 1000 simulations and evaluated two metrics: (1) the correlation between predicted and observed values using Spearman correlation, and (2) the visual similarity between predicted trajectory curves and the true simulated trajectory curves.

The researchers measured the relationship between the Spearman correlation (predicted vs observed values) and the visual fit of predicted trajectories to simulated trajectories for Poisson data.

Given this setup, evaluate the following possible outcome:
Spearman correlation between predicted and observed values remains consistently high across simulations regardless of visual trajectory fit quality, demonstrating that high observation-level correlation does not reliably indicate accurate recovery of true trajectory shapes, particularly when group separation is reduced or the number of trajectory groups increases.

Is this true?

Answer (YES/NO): NO